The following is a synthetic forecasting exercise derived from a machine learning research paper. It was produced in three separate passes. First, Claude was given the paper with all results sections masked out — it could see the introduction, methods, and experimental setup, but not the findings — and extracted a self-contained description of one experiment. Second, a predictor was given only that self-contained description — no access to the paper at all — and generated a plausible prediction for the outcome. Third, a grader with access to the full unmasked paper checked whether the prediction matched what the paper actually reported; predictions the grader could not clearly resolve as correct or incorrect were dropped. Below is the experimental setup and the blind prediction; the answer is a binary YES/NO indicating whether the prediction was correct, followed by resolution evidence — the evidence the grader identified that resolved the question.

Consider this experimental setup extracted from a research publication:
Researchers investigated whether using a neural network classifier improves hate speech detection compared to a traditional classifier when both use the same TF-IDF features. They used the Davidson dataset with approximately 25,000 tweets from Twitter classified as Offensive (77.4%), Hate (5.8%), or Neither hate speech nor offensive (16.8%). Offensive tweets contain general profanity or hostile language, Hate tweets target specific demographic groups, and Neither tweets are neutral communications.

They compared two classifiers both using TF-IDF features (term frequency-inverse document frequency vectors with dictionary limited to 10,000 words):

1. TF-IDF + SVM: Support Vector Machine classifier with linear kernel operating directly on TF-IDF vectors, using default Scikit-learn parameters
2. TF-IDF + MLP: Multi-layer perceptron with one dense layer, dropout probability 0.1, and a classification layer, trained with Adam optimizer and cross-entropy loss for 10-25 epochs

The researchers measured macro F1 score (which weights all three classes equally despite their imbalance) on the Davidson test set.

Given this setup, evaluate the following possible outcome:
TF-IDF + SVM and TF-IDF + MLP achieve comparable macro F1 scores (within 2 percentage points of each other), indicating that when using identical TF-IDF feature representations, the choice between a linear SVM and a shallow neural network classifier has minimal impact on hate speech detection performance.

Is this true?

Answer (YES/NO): YES